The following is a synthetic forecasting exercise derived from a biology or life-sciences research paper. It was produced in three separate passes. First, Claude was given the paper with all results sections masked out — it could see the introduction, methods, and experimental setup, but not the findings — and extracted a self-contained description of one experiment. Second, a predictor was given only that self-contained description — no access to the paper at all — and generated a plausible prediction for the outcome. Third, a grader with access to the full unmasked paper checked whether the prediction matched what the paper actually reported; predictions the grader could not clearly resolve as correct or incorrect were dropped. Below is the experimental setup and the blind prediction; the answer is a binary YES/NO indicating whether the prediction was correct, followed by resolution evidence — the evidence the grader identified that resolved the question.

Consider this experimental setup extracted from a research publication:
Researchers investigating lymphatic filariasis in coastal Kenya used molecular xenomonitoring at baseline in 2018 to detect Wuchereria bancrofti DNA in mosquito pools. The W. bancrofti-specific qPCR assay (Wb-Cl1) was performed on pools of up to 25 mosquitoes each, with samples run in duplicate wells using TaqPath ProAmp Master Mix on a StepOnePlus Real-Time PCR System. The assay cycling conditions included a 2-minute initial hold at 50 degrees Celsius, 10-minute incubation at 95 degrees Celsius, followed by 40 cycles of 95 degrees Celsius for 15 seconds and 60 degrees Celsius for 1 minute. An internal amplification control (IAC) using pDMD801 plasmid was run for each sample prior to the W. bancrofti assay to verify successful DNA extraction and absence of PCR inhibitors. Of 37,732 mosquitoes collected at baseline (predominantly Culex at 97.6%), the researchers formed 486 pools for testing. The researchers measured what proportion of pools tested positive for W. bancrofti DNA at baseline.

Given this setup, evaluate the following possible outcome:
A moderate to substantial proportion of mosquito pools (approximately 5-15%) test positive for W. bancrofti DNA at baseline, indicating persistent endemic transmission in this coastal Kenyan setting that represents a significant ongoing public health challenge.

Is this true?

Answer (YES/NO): YES